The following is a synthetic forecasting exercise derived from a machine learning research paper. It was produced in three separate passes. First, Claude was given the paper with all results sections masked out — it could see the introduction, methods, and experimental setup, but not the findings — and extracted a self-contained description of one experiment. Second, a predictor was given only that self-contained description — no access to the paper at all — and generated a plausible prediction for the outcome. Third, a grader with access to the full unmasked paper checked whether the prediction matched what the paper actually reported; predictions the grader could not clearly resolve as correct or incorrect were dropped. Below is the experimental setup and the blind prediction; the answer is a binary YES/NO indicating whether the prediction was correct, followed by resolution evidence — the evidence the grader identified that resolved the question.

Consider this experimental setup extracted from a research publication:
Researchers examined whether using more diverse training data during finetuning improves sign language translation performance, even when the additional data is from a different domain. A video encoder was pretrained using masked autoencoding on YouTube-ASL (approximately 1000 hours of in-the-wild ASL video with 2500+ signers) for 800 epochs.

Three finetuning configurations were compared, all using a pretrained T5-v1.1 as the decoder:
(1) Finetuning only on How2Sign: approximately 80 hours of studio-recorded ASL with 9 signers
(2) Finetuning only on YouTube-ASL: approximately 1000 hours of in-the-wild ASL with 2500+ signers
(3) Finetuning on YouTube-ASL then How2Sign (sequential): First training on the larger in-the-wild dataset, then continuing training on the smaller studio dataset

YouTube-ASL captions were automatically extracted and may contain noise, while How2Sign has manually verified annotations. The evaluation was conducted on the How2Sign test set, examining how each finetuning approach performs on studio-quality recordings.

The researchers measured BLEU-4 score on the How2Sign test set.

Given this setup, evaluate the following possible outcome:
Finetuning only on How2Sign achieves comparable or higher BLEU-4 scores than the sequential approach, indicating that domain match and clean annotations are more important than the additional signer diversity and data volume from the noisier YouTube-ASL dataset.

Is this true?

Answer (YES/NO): NO